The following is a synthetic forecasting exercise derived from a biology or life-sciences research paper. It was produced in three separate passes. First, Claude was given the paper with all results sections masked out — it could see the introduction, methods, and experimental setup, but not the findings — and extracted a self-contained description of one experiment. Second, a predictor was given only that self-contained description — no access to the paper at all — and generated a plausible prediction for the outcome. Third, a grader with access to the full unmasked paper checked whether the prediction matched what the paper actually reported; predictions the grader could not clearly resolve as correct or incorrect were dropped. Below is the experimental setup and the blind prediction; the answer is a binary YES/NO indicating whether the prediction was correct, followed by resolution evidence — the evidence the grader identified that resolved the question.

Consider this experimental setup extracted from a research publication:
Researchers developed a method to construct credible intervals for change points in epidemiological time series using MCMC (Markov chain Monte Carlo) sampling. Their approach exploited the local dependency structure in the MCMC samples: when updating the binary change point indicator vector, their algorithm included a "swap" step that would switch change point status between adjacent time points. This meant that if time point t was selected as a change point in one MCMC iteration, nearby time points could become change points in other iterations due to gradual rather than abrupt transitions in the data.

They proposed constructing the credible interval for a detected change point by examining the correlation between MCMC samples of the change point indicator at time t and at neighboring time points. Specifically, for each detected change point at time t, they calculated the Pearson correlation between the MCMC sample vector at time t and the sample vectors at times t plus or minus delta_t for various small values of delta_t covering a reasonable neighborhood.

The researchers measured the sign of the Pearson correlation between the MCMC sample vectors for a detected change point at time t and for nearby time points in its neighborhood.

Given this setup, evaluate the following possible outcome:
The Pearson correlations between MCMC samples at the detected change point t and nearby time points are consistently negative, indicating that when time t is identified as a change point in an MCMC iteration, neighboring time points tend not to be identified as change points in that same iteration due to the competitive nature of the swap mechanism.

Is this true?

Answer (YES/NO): YES